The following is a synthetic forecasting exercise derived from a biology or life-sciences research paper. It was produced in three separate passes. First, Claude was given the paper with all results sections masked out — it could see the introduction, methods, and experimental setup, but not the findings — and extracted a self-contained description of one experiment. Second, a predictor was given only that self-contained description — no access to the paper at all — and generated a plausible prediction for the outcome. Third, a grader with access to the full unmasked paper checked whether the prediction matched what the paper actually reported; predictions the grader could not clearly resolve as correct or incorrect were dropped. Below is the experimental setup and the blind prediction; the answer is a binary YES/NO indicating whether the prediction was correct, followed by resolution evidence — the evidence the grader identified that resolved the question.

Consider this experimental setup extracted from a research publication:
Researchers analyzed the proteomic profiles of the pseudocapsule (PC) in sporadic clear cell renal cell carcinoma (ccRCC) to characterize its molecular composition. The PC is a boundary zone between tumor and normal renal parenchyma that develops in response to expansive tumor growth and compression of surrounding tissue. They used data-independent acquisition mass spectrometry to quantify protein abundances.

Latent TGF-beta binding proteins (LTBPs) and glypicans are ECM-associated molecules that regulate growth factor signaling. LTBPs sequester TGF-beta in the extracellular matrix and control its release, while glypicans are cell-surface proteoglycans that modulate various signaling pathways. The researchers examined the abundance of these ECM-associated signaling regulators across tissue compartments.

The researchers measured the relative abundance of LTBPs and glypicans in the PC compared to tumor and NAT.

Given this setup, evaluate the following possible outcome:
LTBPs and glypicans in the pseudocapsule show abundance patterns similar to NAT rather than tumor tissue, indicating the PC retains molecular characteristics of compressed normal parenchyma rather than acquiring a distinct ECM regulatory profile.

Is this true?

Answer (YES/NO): NO